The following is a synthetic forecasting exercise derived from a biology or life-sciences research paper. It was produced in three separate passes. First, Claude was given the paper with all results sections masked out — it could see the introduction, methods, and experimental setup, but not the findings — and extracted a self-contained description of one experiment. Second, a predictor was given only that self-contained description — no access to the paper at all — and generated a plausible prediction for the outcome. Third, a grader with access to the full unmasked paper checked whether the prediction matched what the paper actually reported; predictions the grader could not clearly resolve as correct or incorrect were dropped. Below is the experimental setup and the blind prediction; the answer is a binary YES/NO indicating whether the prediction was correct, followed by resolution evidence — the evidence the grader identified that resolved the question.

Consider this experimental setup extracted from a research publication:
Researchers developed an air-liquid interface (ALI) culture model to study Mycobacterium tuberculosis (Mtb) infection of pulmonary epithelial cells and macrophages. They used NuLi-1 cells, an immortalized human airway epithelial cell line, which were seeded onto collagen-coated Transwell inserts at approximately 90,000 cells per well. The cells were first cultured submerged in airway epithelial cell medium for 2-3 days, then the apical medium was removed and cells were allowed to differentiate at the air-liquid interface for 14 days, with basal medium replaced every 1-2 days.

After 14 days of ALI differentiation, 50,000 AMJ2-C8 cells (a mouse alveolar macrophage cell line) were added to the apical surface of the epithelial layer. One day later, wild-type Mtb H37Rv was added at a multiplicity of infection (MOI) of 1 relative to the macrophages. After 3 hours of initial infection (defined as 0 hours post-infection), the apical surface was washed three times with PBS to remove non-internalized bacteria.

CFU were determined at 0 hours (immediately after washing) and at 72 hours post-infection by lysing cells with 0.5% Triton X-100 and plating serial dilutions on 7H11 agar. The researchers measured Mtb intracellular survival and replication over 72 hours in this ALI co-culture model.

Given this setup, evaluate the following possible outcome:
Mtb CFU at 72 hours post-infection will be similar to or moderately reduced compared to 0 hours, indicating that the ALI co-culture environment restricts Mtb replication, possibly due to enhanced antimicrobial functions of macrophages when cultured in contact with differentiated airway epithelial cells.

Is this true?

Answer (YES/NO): NO